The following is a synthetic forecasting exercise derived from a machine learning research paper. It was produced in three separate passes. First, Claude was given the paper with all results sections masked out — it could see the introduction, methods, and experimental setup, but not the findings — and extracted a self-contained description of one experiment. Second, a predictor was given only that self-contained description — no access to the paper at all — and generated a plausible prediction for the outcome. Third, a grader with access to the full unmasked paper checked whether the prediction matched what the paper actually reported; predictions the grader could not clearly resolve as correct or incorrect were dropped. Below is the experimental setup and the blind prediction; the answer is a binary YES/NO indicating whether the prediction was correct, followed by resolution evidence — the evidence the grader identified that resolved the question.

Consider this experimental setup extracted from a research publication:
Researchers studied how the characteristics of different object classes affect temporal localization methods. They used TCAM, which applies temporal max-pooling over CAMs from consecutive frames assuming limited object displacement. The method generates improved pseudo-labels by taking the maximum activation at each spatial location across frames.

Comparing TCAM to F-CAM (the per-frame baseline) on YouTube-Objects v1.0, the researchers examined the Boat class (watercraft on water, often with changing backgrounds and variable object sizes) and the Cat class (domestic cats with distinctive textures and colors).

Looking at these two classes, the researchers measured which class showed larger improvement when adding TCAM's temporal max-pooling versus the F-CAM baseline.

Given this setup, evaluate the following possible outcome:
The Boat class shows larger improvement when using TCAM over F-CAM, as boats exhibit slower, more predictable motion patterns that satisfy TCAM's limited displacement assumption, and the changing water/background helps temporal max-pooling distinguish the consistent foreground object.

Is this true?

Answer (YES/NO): NO